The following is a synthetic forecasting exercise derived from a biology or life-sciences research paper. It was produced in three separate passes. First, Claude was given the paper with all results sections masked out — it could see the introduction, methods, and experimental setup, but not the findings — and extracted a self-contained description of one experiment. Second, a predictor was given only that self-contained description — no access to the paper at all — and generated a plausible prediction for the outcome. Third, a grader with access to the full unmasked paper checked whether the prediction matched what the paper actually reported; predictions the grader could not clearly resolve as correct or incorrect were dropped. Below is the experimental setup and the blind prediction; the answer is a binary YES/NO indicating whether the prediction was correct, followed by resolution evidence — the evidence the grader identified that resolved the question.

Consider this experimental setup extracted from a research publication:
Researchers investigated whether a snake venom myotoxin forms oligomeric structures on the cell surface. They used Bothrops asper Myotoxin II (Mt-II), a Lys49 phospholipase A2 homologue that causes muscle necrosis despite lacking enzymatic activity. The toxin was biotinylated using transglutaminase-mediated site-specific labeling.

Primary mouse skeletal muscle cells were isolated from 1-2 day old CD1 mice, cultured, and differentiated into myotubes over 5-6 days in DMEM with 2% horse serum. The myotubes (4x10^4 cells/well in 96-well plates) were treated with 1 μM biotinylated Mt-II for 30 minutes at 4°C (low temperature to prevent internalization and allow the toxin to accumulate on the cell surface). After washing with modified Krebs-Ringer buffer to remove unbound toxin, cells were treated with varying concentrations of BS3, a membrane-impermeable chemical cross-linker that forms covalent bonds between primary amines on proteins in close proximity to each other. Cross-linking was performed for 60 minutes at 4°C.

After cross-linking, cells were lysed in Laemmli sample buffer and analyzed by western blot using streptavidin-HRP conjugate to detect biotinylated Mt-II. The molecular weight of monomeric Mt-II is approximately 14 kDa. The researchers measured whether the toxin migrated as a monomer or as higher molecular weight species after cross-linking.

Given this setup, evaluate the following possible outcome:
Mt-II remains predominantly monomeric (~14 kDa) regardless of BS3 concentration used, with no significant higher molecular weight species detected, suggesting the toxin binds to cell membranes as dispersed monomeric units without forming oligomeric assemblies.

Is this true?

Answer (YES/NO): NO